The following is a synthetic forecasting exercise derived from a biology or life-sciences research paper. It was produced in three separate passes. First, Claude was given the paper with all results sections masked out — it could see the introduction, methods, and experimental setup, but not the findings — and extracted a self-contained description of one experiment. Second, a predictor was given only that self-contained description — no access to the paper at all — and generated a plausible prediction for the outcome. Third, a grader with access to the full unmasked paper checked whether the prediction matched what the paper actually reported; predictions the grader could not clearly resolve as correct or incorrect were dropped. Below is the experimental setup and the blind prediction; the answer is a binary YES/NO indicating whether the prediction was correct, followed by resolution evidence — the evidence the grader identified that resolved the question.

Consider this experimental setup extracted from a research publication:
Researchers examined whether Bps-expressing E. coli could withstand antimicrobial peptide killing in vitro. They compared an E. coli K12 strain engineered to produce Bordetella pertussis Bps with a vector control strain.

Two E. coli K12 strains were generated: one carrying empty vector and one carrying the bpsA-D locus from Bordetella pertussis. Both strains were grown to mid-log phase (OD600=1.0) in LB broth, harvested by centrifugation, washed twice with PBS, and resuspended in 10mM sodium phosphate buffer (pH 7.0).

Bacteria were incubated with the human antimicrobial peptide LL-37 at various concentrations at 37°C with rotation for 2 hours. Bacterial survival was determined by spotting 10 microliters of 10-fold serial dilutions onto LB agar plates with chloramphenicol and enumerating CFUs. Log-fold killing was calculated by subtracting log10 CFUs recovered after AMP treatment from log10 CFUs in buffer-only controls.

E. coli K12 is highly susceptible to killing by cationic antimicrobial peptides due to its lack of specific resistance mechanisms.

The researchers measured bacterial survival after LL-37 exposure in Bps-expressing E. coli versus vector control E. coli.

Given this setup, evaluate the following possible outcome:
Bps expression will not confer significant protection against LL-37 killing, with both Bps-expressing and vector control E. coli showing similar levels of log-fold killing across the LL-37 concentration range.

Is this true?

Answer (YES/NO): NO